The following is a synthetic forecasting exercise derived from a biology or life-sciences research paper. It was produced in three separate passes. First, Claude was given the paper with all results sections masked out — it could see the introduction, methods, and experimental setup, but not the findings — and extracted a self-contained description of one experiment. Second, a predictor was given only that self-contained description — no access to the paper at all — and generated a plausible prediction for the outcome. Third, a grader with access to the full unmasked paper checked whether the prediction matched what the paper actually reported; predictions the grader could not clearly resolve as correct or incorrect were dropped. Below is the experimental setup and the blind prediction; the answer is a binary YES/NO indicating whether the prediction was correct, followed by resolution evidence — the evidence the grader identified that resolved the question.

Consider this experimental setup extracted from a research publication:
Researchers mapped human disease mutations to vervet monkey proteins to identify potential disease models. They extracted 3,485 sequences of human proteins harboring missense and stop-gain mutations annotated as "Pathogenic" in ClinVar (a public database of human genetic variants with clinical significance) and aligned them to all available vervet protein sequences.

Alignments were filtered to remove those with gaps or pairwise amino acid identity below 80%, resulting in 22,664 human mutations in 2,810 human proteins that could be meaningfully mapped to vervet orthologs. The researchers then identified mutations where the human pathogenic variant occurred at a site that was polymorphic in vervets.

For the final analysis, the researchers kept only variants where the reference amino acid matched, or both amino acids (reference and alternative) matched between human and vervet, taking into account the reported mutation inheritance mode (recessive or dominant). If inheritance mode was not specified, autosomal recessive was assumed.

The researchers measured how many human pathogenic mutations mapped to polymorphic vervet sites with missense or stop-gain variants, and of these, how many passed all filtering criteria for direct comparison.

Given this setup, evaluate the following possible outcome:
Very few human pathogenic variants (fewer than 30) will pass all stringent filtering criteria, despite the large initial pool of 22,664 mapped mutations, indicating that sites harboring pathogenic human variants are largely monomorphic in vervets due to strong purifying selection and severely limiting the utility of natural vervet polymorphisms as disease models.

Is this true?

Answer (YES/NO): NO